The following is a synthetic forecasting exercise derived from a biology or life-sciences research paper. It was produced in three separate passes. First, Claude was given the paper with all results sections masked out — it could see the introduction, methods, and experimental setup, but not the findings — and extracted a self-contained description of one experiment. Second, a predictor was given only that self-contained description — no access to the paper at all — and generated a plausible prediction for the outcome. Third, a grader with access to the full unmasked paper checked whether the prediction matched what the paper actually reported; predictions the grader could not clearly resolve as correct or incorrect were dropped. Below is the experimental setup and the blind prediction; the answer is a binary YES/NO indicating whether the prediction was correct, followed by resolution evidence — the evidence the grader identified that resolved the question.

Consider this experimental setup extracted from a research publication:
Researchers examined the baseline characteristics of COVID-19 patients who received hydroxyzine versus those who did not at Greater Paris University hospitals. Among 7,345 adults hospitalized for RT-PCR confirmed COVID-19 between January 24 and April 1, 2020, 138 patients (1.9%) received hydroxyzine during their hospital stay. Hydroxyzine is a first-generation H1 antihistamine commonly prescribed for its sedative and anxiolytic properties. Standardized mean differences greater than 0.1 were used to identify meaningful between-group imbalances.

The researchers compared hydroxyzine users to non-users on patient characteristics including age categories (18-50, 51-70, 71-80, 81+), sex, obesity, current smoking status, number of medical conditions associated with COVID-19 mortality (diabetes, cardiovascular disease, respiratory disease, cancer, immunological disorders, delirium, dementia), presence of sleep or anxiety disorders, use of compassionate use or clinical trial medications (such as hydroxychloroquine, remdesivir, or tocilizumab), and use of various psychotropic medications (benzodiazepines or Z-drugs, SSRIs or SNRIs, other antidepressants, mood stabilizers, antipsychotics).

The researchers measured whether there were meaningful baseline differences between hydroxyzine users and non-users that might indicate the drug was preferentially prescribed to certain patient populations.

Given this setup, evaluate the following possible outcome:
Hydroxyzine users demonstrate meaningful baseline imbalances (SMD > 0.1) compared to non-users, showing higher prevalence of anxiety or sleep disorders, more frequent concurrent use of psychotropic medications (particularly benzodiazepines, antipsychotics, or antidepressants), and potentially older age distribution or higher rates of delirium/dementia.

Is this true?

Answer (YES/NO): YES